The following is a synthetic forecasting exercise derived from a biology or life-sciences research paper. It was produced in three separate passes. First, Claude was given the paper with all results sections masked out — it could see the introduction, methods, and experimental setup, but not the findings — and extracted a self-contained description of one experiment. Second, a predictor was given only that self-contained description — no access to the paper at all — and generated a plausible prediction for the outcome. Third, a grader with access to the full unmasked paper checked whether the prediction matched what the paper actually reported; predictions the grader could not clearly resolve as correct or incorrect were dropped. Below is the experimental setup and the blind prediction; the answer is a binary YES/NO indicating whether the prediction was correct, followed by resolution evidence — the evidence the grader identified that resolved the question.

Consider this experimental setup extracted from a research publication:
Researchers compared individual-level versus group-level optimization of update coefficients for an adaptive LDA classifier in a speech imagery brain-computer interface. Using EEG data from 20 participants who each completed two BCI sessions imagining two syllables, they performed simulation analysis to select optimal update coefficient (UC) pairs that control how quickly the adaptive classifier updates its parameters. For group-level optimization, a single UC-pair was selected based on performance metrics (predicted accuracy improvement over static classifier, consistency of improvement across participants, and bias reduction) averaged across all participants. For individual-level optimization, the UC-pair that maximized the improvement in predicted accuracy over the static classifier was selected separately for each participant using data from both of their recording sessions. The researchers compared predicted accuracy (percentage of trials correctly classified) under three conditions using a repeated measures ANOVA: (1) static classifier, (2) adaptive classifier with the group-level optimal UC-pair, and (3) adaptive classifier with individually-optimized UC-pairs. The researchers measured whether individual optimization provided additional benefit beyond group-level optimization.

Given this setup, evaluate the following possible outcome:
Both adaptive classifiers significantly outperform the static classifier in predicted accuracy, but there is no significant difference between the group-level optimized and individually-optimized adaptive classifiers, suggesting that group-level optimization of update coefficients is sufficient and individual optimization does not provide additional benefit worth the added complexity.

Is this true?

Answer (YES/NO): NO